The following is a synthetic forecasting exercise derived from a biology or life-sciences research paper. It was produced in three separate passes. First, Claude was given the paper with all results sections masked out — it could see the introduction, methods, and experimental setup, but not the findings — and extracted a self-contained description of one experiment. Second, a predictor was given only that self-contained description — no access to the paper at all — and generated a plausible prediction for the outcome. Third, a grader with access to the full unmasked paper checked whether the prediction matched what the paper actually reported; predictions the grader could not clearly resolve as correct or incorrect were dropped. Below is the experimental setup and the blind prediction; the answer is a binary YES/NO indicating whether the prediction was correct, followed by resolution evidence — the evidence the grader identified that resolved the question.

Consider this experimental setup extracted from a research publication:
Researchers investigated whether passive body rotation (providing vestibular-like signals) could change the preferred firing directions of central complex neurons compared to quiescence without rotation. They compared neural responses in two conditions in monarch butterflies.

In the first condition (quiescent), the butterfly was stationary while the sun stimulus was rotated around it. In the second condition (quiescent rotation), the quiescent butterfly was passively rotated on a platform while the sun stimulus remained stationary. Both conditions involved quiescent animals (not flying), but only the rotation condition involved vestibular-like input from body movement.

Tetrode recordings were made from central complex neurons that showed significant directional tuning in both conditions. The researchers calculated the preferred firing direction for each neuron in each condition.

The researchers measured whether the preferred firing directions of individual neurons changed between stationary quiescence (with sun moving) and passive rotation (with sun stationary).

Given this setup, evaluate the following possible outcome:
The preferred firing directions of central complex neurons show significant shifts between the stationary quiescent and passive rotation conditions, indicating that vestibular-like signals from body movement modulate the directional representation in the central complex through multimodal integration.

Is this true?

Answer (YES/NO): NO